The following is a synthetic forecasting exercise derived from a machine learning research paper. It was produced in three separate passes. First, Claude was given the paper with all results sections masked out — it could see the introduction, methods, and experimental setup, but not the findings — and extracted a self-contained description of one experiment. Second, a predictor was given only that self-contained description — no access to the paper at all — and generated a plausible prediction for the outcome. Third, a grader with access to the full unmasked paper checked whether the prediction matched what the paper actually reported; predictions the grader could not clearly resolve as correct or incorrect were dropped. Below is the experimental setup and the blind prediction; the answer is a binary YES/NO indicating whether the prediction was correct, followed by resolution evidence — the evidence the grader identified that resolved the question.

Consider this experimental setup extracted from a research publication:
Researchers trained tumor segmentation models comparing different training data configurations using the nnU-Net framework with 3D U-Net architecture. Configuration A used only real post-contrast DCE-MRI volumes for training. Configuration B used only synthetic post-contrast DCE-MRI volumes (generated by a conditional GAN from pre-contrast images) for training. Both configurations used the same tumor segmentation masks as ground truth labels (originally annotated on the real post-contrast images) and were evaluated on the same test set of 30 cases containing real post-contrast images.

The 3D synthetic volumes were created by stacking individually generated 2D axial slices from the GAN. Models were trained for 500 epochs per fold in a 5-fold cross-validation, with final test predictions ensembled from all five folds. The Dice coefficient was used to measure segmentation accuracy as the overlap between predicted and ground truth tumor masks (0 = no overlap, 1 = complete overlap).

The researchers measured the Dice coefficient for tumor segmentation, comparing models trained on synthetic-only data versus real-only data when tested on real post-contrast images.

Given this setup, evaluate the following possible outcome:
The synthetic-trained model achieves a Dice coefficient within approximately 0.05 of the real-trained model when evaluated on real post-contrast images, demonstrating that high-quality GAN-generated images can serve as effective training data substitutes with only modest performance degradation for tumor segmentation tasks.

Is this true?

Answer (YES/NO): NO